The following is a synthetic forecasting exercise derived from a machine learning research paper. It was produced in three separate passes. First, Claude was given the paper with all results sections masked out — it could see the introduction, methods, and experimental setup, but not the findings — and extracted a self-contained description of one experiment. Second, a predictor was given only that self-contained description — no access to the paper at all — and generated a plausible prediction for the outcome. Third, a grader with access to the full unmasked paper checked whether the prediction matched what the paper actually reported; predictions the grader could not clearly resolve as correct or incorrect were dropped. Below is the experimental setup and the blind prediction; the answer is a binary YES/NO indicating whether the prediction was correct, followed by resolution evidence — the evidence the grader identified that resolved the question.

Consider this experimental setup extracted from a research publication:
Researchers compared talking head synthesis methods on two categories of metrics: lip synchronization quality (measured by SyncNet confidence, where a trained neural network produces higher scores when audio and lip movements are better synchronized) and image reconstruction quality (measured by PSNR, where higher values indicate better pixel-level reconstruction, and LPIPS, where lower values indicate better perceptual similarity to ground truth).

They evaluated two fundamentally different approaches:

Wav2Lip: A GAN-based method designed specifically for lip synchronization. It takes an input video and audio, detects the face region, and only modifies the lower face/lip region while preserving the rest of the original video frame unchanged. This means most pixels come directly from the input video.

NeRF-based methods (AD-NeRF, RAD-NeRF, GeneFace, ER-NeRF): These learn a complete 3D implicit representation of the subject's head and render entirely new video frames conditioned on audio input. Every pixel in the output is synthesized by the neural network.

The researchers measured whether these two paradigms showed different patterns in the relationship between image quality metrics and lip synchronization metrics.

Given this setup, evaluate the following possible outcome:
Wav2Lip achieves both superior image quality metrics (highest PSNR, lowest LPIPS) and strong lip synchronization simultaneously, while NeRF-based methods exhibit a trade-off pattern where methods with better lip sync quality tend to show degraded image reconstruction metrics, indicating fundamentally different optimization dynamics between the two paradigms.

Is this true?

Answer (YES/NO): NO